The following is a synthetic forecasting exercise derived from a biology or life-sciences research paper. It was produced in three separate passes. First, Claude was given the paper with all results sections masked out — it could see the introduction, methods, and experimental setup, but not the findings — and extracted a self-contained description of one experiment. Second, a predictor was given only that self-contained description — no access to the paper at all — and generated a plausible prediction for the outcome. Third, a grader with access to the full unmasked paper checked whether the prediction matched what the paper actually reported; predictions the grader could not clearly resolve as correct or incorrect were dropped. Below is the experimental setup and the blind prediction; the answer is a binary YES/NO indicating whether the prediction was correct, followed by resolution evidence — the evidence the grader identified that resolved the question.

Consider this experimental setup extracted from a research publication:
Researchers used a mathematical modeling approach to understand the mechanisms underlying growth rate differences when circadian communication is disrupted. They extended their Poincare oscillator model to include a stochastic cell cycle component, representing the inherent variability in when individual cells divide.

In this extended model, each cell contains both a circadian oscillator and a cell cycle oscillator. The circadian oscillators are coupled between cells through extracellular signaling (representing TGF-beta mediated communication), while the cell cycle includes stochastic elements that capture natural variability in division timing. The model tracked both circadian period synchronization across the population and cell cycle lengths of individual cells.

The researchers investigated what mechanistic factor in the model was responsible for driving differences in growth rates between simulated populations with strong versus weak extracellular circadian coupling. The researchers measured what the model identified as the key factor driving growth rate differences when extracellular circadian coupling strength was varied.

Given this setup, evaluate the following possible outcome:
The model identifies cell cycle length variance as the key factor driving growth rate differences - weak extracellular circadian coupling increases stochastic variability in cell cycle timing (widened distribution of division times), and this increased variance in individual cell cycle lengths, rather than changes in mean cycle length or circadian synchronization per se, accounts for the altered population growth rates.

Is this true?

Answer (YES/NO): NO